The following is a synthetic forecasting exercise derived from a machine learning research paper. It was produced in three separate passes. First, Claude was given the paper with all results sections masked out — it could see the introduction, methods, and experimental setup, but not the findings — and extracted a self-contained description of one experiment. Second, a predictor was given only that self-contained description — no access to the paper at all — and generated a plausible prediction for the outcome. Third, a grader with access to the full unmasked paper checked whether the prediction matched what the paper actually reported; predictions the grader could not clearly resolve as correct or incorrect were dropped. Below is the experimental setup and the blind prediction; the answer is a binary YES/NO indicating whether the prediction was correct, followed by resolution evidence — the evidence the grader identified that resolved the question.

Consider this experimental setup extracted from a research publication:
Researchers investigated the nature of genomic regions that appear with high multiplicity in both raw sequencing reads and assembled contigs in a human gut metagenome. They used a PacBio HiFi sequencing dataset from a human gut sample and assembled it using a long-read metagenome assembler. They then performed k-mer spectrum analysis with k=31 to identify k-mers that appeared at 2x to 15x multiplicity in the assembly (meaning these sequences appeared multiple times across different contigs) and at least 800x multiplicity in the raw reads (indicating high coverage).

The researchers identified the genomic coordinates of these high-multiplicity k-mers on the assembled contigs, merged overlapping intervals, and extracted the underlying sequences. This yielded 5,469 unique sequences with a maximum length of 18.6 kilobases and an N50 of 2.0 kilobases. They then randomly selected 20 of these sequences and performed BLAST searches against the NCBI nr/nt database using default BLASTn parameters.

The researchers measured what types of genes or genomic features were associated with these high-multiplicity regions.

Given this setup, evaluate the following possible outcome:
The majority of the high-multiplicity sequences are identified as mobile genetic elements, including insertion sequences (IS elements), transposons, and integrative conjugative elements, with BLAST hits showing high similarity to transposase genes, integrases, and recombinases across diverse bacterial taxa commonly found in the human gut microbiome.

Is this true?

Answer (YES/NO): NO